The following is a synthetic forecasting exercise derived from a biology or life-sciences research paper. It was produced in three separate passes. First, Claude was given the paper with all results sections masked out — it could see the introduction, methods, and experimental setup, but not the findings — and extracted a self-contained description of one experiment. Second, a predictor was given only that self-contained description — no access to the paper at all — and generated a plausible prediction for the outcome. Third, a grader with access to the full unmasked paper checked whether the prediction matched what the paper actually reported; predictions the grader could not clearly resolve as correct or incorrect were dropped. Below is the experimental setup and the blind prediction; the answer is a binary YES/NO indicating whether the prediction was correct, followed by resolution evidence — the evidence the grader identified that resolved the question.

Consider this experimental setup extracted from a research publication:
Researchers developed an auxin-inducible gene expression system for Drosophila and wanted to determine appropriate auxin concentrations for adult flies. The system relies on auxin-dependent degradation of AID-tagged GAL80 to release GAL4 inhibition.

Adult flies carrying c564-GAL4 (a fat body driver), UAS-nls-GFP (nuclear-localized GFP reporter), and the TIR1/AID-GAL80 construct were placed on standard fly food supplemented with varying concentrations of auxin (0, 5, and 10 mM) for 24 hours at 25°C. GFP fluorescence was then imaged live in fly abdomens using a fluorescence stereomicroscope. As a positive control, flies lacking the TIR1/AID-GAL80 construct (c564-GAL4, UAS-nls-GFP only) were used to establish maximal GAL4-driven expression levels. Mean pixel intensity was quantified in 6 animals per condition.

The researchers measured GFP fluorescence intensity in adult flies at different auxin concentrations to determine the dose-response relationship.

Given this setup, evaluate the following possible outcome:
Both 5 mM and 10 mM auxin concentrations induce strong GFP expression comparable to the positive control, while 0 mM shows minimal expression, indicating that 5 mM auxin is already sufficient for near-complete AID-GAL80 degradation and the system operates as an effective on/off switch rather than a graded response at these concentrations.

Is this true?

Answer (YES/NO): NO